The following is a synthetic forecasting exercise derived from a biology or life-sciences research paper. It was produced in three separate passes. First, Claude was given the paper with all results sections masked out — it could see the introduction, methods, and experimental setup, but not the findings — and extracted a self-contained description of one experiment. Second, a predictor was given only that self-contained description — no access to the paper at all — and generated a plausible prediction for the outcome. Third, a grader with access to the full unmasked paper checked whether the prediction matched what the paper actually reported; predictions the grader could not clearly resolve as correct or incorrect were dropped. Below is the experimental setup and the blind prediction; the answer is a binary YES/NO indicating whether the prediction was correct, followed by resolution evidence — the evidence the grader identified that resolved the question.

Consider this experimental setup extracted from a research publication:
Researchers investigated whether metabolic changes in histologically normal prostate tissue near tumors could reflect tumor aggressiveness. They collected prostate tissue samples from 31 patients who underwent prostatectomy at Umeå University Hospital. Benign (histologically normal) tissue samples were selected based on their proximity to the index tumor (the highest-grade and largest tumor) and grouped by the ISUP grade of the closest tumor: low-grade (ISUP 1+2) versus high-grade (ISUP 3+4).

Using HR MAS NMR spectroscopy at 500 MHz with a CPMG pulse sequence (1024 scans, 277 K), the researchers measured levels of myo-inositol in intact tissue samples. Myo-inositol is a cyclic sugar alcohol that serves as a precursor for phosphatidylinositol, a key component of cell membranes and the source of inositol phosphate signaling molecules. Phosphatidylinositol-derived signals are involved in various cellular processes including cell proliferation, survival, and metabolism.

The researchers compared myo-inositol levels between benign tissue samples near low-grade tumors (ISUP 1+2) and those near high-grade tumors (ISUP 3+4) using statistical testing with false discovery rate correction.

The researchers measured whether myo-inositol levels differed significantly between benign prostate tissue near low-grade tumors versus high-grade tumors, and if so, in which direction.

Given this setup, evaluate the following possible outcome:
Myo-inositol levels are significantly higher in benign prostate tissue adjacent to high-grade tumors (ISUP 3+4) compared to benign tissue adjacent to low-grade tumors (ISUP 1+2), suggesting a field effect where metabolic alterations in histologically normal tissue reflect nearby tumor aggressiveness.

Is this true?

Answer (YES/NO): YES